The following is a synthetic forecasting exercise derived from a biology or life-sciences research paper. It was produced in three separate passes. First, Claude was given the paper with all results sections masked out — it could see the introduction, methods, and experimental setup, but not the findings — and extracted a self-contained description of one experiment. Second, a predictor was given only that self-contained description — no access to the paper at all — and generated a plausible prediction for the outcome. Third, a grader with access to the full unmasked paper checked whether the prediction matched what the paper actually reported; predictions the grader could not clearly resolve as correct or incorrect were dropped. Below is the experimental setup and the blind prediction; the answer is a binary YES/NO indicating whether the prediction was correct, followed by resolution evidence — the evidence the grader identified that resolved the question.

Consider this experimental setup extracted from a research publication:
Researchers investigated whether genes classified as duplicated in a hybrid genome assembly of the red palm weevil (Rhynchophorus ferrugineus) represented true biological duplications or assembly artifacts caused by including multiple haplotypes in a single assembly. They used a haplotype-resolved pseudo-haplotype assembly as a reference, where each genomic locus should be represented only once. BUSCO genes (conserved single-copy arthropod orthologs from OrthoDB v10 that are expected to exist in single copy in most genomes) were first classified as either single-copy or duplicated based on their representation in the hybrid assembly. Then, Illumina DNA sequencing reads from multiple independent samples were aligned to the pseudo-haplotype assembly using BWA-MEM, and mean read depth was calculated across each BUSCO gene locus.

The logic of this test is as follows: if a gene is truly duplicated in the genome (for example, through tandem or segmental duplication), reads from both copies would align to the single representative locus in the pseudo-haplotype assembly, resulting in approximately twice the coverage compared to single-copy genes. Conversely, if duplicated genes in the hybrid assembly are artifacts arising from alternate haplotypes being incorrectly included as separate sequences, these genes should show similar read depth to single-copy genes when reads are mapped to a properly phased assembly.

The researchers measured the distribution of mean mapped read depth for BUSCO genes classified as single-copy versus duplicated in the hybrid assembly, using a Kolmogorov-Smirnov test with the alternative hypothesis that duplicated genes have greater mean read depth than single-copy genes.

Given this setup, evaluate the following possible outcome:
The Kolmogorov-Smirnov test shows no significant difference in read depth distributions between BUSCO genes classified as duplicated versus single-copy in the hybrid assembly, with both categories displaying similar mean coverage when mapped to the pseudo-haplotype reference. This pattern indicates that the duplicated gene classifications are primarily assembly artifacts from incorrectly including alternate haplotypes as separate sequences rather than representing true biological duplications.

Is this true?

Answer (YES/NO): YES